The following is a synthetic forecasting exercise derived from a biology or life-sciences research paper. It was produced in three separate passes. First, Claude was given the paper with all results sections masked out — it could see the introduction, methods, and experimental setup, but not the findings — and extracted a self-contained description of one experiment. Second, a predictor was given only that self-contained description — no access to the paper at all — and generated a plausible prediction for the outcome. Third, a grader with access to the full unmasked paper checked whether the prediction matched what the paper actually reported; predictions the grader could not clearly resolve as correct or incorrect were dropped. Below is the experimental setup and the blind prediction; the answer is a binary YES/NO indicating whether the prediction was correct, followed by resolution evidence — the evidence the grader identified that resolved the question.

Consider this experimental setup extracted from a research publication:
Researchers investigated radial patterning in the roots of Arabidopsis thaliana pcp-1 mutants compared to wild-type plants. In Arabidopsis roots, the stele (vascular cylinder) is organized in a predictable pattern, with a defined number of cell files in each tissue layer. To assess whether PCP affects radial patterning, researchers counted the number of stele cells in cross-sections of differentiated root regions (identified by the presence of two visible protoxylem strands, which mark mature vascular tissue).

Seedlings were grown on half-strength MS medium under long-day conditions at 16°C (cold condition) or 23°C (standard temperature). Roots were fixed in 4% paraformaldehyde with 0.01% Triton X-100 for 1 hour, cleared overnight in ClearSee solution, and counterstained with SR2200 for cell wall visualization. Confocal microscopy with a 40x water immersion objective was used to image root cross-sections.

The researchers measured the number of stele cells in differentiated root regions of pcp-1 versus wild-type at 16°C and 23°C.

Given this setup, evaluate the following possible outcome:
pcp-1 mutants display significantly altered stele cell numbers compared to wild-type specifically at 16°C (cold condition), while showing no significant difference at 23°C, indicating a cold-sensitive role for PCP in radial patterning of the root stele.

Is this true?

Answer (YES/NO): NO